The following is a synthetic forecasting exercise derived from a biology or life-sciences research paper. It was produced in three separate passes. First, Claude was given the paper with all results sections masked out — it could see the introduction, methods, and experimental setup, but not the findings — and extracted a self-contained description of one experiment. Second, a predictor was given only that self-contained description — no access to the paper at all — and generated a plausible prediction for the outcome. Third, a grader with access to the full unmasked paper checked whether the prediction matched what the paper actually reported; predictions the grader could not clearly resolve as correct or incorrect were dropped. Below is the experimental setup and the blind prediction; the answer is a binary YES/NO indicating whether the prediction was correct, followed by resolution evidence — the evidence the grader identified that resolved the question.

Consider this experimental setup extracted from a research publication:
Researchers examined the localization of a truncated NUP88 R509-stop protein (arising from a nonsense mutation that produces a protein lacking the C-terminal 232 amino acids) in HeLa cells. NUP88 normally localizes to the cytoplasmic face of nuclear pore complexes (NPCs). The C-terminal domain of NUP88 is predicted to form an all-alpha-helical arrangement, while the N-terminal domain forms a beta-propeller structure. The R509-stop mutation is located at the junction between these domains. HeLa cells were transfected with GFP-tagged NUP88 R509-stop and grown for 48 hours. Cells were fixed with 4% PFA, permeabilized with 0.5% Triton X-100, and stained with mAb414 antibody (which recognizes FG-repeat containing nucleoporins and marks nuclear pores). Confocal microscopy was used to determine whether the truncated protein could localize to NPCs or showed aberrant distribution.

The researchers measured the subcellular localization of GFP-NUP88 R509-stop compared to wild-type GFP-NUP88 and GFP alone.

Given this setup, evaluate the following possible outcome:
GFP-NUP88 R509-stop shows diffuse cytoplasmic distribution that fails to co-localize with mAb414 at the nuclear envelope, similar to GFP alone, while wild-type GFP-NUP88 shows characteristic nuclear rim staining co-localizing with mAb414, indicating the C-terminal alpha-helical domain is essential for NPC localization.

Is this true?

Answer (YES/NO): NO